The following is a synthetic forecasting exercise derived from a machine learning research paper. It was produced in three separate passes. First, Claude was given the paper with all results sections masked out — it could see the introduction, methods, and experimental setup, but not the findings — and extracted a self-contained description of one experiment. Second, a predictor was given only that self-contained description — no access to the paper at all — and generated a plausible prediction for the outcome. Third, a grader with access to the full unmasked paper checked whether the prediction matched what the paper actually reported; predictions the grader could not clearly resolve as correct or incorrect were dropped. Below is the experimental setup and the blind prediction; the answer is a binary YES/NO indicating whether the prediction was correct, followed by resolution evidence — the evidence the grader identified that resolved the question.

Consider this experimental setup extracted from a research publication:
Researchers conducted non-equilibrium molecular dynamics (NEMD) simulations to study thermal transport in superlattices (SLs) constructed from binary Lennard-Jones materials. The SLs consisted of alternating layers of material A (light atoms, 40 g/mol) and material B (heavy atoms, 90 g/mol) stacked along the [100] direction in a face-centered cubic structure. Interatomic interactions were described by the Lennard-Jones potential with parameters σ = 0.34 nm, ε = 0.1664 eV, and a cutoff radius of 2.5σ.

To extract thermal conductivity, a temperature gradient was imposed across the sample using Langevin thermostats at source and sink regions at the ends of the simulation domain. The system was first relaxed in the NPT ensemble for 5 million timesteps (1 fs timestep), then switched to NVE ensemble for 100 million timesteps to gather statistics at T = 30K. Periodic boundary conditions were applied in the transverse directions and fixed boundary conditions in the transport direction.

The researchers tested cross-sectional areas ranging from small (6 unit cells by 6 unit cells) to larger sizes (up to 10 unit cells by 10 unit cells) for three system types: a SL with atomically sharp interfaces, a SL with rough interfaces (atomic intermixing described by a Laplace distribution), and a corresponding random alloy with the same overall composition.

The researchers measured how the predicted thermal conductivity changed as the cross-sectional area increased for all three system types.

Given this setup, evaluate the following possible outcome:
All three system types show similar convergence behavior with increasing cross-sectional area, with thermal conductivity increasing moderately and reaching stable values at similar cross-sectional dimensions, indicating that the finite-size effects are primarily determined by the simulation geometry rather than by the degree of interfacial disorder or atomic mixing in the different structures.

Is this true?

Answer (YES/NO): NO